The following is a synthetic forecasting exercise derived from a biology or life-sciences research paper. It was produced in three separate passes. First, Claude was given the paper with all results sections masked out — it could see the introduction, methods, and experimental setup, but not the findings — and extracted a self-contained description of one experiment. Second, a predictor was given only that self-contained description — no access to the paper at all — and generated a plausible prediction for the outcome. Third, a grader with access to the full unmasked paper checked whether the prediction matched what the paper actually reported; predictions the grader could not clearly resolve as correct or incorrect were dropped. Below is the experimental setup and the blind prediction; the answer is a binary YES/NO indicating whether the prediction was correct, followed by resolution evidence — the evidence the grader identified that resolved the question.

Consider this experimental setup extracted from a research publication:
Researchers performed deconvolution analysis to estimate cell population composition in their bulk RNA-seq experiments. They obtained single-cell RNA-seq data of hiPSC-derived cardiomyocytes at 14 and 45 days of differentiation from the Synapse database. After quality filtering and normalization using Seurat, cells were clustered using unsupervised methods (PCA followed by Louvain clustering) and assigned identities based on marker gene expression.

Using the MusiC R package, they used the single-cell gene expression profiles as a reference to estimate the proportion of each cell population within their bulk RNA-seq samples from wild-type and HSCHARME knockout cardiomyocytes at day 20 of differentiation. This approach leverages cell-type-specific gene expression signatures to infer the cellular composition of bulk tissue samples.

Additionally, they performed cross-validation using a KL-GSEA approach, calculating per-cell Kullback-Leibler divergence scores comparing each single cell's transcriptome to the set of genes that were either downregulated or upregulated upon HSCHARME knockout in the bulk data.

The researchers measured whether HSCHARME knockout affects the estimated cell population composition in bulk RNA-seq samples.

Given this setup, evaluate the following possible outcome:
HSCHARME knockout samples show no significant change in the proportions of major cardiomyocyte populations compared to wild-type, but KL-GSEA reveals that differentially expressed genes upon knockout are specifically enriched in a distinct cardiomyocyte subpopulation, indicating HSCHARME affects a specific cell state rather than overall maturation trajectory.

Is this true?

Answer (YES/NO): NO